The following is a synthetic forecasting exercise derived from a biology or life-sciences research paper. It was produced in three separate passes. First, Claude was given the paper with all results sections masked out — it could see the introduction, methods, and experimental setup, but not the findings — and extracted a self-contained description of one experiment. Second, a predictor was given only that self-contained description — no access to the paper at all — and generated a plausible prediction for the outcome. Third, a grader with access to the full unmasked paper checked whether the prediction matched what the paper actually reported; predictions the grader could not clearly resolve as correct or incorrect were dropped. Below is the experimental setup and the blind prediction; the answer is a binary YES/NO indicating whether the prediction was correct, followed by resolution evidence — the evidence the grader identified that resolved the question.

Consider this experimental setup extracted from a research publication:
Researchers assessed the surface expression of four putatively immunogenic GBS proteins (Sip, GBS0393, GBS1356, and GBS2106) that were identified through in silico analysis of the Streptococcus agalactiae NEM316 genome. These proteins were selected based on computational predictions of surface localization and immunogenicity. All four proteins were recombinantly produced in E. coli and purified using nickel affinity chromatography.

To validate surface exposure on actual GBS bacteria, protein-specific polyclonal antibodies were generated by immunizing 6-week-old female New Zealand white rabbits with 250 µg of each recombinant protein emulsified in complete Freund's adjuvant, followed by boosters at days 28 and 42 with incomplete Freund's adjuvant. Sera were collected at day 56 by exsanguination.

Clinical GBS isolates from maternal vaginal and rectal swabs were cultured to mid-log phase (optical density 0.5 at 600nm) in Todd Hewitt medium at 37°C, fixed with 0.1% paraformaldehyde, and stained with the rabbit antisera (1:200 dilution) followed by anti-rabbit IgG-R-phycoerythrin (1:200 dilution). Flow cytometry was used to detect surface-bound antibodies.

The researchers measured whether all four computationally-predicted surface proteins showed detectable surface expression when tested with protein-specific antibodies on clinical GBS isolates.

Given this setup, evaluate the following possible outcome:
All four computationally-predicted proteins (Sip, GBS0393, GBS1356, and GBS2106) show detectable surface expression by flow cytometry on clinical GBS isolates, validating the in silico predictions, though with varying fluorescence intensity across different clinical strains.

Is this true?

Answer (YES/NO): NO